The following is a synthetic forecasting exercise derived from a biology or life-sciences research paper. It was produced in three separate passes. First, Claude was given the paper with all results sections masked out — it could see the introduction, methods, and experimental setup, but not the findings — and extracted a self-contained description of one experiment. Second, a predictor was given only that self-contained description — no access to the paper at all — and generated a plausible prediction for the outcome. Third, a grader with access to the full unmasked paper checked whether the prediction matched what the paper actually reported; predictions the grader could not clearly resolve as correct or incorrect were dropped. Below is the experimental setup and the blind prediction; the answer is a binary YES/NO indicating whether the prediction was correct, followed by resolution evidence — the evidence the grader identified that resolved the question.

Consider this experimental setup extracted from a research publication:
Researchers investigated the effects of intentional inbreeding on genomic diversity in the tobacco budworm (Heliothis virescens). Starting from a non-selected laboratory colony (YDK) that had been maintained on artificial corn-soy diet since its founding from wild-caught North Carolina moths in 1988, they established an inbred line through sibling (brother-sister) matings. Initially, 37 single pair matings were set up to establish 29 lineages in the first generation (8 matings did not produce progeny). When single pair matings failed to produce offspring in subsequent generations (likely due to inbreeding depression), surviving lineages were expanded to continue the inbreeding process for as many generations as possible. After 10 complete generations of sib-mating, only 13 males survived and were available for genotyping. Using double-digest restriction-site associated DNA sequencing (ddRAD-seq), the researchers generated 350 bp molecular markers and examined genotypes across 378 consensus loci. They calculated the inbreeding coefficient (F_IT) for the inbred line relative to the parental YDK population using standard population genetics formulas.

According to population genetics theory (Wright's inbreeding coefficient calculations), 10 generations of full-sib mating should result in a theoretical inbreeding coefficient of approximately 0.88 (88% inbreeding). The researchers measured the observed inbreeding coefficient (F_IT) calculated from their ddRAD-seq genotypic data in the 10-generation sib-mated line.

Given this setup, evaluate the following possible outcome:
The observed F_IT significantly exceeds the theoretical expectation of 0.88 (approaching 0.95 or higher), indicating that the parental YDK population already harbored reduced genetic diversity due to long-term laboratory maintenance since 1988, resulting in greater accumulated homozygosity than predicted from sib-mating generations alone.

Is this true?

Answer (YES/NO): NO